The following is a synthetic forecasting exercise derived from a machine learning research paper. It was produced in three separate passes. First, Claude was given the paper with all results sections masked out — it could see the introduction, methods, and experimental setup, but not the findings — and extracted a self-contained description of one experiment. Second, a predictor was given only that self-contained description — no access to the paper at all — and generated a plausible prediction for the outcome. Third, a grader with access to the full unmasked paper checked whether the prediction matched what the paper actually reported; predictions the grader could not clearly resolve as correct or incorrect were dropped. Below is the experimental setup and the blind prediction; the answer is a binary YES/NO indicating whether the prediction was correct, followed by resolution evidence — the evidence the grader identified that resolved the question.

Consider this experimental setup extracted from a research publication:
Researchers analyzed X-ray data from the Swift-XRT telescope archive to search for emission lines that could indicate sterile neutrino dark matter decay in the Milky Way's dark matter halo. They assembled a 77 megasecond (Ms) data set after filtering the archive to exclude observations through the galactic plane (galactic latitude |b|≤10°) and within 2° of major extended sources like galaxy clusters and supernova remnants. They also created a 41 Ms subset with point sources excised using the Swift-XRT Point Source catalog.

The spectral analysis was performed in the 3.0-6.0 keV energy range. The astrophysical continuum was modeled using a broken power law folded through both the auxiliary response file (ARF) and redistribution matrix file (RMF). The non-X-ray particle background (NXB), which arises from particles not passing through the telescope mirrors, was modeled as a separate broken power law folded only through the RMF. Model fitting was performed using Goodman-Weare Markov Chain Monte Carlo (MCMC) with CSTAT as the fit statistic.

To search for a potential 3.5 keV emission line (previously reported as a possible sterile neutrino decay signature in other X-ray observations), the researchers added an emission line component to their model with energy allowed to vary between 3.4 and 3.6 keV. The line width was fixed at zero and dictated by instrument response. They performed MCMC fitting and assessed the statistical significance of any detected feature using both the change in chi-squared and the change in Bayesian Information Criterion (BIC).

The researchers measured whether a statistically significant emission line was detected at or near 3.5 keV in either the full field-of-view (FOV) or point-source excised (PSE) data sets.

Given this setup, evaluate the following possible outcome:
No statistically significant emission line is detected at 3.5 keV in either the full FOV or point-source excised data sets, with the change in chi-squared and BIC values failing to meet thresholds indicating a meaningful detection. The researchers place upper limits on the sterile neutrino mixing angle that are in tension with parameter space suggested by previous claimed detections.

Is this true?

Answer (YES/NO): YES